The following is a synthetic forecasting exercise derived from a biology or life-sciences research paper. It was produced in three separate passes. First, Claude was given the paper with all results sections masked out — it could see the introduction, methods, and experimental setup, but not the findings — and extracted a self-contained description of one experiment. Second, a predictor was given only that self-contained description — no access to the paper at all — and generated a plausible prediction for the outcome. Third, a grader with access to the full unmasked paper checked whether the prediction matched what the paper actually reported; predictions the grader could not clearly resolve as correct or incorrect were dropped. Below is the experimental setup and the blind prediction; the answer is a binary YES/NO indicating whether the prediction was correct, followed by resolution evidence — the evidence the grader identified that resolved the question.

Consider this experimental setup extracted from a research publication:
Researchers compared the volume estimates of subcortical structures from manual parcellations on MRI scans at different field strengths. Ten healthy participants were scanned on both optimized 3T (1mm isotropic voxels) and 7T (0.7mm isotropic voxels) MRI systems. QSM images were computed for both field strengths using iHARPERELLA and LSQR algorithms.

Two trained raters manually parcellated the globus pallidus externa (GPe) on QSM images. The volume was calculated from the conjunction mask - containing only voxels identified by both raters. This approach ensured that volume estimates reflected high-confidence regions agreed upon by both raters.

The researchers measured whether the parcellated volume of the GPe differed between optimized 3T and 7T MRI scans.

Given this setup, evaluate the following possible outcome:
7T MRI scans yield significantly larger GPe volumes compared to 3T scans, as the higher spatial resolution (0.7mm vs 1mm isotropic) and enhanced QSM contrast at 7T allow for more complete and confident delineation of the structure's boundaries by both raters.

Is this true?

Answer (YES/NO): NO